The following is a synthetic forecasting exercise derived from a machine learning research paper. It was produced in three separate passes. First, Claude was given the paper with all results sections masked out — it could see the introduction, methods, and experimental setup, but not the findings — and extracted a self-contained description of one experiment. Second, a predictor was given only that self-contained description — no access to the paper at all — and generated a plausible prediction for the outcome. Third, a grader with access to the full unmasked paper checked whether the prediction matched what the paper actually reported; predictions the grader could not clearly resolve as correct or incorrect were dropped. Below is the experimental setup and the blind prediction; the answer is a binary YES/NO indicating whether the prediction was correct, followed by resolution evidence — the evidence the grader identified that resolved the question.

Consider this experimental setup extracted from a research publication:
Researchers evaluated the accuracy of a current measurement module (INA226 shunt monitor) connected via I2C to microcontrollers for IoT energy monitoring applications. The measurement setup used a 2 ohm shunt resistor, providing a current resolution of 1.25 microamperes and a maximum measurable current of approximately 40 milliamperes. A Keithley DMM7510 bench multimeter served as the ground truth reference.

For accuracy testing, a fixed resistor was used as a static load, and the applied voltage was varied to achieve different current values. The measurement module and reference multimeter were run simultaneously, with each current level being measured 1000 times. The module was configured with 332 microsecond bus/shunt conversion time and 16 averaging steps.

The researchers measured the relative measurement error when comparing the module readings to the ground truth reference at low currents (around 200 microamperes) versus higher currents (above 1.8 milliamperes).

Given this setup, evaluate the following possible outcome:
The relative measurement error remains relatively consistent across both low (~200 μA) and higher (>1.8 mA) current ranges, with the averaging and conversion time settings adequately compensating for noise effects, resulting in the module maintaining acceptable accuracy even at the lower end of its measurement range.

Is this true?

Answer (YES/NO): NO